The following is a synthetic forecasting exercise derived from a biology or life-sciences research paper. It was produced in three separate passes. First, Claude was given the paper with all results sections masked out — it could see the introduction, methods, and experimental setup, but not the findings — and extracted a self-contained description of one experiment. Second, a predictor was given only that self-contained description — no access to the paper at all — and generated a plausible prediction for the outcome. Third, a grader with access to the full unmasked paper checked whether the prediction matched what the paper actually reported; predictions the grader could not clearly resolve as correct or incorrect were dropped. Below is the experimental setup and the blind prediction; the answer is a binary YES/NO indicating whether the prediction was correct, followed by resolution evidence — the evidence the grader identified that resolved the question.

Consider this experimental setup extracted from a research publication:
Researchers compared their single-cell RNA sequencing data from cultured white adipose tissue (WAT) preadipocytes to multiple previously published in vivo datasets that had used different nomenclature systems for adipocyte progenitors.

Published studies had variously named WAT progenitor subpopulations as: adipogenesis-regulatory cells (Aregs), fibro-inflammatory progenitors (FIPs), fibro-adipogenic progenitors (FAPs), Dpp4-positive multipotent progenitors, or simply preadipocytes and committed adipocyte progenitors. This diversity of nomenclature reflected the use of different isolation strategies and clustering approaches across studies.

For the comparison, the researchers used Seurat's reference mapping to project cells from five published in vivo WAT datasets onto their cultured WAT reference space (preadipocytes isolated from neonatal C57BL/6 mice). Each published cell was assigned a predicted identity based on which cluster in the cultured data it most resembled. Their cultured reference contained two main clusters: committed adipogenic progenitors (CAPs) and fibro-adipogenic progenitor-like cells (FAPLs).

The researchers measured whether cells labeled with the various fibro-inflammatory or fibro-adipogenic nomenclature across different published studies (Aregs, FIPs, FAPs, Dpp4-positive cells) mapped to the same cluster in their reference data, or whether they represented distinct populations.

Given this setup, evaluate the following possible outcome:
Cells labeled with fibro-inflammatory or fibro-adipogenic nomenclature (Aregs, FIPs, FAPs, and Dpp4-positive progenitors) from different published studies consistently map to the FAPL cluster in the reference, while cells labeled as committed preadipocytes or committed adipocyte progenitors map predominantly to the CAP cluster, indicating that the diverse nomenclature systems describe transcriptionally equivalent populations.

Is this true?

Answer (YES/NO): NO